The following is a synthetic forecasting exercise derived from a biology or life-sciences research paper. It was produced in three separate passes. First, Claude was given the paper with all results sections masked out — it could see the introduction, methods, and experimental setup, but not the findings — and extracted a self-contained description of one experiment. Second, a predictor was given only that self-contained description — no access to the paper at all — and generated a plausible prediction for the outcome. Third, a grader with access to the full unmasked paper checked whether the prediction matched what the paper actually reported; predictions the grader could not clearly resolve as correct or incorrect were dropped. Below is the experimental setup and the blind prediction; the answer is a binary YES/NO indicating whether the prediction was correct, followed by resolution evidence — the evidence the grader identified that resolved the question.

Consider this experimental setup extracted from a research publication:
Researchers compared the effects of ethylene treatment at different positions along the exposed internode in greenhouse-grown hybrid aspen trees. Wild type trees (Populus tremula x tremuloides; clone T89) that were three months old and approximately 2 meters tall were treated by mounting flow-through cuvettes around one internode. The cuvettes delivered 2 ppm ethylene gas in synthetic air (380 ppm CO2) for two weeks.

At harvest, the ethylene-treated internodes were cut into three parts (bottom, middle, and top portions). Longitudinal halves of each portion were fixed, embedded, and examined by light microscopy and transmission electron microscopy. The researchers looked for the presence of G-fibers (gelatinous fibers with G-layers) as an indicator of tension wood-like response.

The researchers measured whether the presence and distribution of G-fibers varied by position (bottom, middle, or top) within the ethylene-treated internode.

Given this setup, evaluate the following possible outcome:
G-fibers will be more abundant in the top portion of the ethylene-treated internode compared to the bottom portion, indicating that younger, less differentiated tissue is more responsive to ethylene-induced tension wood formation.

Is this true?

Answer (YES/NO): NO